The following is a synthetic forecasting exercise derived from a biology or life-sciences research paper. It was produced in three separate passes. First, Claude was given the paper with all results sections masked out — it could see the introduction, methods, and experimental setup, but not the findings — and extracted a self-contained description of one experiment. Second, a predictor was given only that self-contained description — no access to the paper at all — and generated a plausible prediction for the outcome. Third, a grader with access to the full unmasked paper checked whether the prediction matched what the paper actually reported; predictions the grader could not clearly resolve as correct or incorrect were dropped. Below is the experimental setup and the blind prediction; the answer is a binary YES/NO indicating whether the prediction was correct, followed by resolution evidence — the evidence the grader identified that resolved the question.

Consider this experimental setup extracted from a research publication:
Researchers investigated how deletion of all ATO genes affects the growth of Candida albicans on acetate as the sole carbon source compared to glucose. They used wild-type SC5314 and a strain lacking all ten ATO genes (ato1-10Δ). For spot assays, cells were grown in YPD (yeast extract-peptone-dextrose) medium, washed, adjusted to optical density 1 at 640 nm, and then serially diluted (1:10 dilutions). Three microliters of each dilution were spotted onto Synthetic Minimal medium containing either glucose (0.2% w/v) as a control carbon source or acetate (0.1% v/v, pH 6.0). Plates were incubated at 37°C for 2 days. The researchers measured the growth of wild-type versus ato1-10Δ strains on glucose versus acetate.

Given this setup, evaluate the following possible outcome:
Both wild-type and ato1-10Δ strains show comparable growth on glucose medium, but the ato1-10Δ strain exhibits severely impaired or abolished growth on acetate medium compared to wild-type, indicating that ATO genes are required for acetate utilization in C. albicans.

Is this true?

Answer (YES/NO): YES